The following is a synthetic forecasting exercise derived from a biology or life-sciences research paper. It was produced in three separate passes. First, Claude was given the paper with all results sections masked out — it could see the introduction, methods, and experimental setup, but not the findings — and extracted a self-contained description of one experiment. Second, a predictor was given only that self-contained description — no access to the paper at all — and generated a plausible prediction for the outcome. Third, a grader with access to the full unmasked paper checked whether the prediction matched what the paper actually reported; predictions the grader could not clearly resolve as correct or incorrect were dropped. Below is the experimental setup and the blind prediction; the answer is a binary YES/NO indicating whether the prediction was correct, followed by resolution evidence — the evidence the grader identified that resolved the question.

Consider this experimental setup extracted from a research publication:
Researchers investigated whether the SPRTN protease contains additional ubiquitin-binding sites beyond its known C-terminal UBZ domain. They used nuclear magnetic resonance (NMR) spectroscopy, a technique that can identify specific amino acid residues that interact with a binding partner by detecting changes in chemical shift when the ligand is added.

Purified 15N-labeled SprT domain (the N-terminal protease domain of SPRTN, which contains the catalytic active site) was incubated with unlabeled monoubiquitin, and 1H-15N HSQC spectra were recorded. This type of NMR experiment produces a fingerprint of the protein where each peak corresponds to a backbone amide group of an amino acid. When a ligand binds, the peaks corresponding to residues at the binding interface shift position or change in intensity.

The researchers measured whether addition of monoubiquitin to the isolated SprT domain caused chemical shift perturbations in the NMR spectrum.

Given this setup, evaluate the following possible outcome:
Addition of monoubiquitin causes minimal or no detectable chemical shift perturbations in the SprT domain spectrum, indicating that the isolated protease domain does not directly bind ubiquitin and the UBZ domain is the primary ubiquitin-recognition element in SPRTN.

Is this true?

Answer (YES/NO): NO